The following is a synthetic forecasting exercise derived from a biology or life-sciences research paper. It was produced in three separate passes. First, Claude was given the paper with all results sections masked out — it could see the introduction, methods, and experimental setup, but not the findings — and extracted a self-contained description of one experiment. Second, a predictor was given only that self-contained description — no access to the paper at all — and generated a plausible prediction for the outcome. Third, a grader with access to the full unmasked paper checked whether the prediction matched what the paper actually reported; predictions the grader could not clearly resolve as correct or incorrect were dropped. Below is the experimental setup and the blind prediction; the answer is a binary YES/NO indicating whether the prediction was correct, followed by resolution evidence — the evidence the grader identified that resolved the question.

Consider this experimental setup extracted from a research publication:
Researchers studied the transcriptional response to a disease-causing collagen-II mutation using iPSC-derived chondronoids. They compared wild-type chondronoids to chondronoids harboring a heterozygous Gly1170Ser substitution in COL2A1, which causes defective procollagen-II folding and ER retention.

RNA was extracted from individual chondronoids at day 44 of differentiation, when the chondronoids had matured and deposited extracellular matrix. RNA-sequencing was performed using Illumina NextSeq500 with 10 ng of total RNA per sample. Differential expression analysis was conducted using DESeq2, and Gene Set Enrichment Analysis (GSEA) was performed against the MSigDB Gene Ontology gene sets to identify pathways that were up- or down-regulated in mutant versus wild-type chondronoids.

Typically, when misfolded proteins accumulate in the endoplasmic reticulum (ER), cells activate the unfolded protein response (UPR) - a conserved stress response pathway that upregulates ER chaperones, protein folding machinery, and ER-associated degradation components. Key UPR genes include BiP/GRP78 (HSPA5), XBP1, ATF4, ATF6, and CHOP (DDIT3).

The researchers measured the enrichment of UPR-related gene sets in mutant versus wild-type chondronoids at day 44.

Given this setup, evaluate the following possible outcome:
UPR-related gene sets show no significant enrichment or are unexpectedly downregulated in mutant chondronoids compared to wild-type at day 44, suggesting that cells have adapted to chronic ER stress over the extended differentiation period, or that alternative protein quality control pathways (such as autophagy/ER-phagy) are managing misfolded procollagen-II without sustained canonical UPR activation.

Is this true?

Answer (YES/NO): YES